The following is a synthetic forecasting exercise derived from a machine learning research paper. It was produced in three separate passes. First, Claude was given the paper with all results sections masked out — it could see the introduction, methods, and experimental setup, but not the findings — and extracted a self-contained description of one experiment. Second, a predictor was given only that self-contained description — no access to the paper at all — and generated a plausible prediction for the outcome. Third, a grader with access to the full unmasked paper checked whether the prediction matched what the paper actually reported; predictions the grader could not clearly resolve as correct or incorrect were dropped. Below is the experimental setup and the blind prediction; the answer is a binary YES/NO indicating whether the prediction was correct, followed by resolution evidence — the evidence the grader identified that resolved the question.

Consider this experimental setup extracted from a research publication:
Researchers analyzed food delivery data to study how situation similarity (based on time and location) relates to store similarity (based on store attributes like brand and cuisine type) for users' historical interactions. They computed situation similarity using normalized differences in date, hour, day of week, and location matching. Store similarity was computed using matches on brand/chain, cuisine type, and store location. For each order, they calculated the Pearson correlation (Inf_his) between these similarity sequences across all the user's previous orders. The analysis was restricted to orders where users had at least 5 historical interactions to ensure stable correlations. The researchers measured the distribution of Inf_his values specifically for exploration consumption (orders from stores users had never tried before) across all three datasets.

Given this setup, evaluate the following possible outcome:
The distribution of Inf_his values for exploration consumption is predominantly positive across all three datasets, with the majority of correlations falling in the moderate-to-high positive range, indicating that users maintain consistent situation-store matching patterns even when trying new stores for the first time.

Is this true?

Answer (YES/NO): NO